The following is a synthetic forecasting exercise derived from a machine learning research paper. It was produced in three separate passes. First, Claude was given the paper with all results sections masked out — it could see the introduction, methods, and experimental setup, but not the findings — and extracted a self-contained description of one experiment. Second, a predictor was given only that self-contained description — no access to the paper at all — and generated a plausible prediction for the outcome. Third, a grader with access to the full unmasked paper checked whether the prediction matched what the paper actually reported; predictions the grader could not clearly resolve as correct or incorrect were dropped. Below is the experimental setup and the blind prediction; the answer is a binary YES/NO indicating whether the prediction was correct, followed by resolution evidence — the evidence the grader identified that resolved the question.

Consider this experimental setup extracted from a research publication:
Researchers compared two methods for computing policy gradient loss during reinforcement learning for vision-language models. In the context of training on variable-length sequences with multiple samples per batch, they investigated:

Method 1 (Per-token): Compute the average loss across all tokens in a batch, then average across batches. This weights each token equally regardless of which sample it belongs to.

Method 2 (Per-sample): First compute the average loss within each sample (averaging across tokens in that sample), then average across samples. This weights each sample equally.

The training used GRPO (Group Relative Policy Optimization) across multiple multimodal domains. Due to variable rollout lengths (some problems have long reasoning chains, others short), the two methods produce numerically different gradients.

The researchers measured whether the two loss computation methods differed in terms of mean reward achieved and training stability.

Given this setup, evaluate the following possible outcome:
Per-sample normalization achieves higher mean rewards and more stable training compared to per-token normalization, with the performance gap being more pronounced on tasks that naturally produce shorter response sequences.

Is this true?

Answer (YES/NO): NO